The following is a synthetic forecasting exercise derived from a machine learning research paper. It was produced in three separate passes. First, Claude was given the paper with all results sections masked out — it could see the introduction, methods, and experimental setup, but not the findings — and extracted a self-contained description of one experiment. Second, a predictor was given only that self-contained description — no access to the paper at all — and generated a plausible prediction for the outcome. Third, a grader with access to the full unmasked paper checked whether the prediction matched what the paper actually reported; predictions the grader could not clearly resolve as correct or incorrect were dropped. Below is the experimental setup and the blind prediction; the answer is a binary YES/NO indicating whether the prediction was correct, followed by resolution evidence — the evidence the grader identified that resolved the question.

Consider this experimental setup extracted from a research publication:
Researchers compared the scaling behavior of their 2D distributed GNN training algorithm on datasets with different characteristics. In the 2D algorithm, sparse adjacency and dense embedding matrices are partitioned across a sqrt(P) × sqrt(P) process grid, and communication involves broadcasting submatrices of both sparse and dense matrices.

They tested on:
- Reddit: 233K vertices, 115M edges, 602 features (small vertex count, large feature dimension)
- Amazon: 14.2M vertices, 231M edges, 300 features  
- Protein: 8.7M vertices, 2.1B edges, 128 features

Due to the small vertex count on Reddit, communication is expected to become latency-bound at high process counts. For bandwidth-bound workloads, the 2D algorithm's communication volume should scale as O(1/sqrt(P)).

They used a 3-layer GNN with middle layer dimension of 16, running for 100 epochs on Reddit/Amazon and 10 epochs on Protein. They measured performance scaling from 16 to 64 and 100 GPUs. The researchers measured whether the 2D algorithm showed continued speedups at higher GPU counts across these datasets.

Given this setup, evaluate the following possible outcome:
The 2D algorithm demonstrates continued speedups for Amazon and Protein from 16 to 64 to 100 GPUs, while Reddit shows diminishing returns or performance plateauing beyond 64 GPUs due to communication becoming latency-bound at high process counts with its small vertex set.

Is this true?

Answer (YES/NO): NO